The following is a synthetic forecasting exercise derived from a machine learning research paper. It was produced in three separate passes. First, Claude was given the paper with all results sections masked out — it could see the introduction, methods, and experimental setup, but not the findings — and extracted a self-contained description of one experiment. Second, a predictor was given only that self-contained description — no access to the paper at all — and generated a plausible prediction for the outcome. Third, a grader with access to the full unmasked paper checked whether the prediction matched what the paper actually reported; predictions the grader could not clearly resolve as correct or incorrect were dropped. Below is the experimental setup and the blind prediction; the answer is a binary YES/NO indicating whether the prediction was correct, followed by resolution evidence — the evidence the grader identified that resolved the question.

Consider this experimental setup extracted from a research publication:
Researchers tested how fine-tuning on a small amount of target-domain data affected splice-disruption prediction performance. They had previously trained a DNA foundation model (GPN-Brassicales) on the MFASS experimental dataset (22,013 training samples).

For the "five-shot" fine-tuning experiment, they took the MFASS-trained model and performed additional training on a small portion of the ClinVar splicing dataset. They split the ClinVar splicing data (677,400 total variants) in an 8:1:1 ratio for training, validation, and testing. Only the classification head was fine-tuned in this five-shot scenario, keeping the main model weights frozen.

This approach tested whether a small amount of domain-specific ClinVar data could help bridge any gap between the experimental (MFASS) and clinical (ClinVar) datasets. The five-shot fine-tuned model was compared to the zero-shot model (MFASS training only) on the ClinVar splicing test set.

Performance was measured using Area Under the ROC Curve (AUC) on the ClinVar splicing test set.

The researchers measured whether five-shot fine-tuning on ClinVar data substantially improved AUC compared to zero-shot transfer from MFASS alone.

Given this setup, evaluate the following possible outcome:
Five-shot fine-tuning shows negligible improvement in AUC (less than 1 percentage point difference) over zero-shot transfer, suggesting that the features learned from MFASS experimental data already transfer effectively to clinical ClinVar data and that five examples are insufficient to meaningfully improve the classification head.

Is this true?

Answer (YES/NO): NO